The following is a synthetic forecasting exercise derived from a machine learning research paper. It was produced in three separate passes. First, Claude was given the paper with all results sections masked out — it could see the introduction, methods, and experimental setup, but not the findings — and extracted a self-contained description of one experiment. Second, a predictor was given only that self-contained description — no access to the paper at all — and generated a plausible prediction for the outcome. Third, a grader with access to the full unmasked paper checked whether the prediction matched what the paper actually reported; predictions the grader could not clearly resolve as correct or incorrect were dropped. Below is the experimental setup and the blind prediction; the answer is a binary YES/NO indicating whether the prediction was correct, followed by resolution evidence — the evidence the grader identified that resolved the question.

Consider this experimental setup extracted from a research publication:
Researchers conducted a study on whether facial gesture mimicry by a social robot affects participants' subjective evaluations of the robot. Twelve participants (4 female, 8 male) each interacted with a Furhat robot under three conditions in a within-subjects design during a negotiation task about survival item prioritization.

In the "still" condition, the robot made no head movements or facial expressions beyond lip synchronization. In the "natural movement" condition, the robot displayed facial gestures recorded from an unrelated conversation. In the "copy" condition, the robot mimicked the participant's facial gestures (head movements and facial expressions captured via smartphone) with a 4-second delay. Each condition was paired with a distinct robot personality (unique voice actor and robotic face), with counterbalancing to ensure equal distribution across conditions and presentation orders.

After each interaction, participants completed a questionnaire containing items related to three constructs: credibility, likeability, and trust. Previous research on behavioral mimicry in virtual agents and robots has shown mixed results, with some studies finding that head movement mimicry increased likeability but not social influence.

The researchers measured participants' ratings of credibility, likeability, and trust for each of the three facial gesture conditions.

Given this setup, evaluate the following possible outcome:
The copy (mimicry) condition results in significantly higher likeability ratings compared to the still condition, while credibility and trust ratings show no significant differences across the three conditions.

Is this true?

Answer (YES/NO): NO